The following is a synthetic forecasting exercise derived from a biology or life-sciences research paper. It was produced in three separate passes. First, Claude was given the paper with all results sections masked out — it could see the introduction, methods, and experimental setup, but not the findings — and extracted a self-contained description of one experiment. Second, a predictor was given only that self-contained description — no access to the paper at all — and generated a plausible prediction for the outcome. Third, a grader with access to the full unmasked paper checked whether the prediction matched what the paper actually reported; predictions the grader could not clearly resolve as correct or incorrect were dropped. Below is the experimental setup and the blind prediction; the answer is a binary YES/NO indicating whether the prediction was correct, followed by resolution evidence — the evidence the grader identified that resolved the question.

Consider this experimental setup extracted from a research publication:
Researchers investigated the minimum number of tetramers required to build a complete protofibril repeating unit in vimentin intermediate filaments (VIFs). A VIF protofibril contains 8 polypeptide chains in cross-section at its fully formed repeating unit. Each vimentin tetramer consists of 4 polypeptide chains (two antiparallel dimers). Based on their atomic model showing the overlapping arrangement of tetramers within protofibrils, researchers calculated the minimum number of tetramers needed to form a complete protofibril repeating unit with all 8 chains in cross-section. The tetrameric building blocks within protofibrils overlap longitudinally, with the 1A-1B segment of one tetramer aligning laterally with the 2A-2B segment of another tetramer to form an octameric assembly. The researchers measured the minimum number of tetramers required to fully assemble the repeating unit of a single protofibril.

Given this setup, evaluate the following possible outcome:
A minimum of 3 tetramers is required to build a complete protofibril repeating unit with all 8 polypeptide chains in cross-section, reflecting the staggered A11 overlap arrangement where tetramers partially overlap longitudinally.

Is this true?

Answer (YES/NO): YES